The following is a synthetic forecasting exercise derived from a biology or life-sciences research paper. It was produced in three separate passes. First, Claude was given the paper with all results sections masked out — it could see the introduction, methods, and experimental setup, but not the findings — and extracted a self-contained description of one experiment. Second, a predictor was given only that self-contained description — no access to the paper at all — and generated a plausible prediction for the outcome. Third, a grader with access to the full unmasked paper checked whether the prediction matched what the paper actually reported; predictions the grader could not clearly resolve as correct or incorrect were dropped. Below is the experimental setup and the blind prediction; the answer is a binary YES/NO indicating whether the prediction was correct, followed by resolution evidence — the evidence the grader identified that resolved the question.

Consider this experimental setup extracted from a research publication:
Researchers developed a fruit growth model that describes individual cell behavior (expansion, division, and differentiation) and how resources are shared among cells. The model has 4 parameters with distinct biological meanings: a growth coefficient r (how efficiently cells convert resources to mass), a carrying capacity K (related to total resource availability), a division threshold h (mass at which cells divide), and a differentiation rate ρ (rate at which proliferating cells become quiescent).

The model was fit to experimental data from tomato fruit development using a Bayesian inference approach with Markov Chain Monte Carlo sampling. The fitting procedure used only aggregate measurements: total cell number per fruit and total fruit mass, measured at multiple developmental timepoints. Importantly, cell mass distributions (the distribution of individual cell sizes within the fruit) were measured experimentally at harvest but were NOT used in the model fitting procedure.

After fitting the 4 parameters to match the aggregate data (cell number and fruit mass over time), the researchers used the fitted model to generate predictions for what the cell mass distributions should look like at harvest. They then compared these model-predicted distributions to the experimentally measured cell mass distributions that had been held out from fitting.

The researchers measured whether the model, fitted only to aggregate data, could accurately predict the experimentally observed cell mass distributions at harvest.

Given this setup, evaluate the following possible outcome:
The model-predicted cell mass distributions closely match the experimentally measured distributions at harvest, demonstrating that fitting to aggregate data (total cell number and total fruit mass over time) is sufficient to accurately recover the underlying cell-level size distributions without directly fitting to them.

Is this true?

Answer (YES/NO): YES